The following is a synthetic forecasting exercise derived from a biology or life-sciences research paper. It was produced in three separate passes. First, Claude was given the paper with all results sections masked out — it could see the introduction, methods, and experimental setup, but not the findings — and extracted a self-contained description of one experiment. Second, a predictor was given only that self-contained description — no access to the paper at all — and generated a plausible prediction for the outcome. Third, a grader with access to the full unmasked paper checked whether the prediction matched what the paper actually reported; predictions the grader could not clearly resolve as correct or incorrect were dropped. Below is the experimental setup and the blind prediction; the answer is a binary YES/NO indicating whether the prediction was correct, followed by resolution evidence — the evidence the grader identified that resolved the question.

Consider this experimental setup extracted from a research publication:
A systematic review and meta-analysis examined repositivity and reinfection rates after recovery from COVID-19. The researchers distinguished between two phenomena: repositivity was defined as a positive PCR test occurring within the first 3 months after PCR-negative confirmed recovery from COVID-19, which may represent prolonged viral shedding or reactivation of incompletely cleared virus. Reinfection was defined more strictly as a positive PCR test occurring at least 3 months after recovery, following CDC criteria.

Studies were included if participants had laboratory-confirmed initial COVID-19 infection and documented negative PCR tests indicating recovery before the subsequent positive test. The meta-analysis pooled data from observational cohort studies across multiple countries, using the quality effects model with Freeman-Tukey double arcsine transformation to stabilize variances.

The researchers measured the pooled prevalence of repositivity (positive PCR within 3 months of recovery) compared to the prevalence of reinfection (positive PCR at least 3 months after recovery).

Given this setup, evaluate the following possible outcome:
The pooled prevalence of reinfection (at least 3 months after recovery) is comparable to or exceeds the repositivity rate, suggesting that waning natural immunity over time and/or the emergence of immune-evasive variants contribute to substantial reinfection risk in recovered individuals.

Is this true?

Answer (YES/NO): NO